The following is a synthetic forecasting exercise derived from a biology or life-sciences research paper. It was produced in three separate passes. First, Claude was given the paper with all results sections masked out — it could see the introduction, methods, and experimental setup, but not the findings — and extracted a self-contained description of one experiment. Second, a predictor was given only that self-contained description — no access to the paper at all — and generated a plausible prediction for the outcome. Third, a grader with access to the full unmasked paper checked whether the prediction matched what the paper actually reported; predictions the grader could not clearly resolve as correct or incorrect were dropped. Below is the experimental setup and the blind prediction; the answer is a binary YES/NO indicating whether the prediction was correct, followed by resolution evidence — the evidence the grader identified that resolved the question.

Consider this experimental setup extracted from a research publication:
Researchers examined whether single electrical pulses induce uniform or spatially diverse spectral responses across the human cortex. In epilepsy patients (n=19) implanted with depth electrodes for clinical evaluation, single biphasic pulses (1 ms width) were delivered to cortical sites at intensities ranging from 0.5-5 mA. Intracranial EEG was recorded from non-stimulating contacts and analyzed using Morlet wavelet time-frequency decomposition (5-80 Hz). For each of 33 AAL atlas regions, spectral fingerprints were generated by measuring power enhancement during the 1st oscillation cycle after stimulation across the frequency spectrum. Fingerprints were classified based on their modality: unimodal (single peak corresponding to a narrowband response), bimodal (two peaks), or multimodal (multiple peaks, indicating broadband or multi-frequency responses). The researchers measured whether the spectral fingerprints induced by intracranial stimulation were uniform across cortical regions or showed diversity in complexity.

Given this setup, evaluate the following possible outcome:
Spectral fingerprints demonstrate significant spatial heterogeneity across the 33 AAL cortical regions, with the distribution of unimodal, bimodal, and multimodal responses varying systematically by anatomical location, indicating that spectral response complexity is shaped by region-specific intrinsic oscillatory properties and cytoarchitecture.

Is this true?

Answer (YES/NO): YES